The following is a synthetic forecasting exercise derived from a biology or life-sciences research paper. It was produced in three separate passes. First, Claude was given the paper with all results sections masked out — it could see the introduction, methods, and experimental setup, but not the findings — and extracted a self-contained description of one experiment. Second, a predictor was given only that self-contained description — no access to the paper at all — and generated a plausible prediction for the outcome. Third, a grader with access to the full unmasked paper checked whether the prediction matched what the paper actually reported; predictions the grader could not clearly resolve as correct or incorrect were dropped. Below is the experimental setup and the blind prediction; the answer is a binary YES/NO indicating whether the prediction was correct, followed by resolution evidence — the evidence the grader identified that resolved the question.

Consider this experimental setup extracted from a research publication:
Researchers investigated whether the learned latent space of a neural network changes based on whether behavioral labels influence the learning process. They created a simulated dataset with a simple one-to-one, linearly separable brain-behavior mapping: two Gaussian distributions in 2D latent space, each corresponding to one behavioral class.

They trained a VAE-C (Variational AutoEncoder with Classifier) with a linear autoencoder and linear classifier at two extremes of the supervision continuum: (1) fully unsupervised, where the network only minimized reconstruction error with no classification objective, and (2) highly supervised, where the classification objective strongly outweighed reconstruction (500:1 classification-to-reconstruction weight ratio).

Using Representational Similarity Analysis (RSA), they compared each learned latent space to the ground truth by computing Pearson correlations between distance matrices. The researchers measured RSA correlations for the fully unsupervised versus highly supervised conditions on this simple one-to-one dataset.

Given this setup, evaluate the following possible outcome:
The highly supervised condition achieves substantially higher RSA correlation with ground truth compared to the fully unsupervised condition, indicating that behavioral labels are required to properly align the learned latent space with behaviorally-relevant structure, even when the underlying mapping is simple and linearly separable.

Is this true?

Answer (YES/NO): NO